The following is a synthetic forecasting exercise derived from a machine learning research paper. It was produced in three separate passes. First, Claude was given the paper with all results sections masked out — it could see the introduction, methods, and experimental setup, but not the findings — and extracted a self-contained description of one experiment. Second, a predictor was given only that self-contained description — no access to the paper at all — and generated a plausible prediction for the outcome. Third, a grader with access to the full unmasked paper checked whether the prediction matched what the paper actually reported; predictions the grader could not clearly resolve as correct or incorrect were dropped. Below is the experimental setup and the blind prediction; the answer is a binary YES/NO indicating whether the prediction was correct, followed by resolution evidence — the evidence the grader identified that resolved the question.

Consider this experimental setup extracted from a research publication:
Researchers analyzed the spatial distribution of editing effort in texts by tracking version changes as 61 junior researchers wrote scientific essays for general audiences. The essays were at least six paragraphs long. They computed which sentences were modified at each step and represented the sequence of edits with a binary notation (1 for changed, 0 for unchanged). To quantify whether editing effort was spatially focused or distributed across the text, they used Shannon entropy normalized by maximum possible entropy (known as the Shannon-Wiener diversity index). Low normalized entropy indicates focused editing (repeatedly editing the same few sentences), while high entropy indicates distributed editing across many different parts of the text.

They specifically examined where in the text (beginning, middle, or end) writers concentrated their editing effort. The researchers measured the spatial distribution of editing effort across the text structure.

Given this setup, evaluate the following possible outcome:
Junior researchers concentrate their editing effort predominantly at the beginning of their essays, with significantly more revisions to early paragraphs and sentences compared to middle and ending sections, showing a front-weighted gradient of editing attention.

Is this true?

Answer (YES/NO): YES